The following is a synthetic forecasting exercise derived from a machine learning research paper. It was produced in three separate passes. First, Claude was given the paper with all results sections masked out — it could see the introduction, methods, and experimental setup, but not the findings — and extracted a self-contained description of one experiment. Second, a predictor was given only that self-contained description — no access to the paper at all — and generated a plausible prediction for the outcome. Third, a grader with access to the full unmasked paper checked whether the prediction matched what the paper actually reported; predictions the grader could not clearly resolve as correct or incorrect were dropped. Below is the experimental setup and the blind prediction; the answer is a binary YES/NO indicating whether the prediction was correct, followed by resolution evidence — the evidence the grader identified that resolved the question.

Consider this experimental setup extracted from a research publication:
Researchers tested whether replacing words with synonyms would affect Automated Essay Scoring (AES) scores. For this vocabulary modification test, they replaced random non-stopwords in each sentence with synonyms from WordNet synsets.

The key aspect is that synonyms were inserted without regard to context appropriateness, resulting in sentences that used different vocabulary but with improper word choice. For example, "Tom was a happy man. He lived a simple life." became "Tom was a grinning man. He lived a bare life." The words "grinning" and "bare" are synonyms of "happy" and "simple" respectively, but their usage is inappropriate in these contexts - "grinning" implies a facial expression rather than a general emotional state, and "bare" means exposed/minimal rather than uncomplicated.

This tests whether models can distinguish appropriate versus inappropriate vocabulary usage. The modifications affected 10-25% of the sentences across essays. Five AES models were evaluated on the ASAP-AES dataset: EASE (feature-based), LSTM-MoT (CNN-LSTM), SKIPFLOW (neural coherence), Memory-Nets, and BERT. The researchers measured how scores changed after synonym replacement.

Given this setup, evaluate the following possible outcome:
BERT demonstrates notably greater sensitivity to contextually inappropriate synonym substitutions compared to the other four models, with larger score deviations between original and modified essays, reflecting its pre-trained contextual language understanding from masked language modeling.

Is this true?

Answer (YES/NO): NO